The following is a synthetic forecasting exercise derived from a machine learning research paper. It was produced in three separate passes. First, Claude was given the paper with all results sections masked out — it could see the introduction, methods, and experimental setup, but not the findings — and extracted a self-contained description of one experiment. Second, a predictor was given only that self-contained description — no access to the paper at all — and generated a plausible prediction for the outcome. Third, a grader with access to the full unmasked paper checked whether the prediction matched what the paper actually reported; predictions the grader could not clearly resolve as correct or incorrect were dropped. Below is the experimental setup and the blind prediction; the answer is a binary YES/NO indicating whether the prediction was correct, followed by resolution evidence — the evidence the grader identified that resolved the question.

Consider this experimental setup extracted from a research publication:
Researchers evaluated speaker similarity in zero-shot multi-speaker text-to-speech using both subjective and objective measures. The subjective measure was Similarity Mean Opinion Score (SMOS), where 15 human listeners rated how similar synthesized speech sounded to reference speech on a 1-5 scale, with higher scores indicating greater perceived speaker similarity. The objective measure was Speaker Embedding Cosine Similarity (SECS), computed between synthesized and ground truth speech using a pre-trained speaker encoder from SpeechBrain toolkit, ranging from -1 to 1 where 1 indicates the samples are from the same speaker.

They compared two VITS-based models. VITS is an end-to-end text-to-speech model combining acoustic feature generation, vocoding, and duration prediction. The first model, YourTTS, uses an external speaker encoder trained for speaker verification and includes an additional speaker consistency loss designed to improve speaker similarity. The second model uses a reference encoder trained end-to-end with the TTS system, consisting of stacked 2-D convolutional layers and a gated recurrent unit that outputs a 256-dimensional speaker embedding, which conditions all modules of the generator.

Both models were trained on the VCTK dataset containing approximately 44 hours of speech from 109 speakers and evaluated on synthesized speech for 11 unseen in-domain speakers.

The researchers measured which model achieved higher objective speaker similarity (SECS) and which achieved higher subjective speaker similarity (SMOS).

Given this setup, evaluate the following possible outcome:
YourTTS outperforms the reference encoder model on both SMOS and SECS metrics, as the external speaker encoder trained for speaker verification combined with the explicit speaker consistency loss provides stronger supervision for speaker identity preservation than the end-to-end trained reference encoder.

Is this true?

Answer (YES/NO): NO